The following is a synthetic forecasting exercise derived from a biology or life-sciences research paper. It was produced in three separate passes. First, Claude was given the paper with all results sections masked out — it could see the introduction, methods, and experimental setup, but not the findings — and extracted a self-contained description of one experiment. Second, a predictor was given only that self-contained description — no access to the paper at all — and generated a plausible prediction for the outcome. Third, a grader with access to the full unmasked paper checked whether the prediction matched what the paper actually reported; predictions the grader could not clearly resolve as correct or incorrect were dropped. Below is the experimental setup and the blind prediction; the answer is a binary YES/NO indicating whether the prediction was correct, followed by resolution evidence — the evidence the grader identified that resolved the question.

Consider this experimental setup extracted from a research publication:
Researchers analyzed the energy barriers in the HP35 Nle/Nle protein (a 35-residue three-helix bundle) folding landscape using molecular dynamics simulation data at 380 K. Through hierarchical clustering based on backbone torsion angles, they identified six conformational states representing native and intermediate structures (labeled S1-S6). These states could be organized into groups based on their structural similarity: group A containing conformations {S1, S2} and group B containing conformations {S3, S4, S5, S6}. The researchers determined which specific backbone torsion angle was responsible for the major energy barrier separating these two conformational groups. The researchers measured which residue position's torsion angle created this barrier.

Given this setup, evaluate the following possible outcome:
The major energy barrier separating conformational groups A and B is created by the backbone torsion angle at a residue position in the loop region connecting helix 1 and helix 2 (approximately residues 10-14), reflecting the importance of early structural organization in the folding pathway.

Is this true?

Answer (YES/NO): NO